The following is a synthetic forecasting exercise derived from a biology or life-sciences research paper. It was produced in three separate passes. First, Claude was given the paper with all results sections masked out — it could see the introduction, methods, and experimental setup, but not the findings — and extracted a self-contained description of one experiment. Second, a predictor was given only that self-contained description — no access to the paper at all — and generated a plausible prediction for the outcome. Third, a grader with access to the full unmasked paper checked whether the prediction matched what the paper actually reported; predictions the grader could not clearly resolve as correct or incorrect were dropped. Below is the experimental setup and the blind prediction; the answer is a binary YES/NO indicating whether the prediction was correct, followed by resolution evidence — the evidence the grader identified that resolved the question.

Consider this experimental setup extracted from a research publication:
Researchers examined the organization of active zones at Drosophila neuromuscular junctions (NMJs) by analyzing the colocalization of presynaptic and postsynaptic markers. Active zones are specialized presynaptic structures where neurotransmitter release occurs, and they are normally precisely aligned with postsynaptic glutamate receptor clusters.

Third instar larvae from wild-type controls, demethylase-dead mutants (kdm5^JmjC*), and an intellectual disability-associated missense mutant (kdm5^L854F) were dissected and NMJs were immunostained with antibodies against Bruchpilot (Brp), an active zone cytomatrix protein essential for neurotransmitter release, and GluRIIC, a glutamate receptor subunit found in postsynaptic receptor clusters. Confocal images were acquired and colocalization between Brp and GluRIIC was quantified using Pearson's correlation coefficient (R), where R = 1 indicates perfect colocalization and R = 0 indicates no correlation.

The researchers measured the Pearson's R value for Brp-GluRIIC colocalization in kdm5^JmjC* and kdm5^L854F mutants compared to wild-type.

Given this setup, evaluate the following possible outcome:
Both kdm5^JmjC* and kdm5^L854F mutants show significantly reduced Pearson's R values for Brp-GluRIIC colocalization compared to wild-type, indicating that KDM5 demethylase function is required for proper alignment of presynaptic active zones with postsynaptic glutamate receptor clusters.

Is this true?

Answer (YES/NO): NO